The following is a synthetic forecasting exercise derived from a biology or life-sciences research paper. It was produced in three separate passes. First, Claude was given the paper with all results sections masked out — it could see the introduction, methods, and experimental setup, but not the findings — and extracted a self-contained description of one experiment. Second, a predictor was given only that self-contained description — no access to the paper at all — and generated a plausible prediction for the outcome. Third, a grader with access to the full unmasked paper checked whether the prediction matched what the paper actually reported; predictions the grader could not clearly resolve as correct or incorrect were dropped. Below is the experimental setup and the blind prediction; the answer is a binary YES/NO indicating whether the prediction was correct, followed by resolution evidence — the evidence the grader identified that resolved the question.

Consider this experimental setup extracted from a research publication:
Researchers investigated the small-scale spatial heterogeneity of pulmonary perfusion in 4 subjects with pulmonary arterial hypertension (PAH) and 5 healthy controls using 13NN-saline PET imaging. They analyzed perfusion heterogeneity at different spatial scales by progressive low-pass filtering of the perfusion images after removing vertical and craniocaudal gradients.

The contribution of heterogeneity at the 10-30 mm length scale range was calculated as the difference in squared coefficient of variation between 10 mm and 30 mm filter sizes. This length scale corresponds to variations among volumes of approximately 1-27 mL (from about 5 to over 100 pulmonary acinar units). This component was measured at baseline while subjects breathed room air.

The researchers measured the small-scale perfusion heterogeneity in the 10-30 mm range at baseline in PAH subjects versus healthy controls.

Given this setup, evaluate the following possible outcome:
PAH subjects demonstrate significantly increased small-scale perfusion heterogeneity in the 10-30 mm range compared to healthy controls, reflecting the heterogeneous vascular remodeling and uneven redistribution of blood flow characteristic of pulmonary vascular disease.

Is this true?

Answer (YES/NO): NO